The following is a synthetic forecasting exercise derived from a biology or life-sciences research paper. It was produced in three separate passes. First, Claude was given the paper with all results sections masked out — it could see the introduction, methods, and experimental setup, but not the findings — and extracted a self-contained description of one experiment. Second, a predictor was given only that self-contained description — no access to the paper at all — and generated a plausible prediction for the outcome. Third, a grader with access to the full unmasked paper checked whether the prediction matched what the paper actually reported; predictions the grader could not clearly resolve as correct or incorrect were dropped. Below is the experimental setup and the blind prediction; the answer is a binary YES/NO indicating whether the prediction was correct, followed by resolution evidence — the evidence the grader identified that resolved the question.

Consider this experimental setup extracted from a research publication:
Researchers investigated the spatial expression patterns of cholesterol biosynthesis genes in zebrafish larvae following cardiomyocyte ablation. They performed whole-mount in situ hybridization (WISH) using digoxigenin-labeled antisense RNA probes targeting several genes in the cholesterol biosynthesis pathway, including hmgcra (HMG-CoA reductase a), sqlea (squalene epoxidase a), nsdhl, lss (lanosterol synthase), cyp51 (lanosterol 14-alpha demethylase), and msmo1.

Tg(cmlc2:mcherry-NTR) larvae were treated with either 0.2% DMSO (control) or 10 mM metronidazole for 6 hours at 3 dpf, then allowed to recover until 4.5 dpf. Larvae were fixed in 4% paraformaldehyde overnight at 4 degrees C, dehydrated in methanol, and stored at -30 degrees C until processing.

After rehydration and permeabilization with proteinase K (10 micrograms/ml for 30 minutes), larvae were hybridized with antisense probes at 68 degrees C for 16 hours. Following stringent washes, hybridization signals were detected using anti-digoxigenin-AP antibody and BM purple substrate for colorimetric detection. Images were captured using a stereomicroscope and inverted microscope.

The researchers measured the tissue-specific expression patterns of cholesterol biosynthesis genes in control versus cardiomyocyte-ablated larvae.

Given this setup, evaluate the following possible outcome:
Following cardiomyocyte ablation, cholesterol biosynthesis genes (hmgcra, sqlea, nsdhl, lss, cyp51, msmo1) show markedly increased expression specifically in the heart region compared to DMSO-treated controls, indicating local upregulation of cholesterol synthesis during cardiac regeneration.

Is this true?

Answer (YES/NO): NO